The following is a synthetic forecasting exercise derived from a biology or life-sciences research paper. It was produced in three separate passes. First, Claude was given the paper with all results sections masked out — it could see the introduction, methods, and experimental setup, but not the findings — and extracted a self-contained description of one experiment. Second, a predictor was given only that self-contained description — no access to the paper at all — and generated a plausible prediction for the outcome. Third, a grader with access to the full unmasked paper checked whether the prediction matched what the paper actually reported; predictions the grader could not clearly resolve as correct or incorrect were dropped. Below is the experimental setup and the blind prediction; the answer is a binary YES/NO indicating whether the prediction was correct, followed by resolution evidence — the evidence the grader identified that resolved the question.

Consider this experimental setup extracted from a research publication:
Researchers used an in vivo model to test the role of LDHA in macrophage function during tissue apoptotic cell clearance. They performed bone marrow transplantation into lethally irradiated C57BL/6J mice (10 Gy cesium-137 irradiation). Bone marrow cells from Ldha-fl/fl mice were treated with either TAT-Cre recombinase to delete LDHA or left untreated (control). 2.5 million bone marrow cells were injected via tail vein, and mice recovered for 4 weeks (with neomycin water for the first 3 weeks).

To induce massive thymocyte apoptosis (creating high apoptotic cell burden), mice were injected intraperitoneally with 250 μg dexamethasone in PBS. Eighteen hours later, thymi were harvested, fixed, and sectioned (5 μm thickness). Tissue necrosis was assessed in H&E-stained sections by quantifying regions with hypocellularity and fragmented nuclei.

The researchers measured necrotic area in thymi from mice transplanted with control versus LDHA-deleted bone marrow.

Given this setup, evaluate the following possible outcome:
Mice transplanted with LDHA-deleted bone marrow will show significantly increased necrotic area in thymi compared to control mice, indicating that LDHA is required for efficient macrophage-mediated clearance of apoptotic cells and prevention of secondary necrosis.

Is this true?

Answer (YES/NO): YES